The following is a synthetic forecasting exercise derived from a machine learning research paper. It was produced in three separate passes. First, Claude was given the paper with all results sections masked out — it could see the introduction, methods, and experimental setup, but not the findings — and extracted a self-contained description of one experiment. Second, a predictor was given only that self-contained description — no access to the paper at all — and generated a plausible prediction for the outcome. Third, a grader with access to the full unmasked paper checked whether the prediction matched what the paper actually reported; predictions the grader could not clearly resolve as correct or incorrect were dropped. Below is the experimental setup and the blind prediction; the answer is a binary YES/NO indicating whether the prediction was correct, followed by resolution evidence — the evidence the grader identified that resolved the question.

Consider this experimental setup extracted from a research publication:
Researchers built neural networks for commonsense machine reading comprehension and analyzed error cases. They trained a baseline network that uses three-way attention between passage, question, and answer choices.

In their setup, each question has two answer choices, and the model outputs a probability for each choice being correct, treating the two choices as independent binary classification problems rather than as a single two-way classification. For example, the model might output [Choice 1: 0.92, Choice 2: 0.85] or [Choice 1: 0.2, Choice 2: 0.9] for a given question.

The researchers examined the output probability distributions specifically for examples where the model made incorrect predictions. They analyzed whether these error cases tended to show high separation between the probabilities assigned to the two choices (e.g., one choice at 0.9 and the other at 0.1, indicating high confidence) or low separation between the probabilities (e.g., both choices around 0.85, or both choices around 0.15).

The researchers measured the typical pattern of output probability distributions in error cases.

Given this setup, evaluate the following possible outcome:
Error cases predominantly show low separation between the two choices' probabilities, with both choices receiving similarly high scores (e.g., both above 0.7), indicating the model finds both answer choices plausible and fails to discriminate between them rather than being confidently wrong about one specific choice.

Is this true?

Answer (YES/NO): NO